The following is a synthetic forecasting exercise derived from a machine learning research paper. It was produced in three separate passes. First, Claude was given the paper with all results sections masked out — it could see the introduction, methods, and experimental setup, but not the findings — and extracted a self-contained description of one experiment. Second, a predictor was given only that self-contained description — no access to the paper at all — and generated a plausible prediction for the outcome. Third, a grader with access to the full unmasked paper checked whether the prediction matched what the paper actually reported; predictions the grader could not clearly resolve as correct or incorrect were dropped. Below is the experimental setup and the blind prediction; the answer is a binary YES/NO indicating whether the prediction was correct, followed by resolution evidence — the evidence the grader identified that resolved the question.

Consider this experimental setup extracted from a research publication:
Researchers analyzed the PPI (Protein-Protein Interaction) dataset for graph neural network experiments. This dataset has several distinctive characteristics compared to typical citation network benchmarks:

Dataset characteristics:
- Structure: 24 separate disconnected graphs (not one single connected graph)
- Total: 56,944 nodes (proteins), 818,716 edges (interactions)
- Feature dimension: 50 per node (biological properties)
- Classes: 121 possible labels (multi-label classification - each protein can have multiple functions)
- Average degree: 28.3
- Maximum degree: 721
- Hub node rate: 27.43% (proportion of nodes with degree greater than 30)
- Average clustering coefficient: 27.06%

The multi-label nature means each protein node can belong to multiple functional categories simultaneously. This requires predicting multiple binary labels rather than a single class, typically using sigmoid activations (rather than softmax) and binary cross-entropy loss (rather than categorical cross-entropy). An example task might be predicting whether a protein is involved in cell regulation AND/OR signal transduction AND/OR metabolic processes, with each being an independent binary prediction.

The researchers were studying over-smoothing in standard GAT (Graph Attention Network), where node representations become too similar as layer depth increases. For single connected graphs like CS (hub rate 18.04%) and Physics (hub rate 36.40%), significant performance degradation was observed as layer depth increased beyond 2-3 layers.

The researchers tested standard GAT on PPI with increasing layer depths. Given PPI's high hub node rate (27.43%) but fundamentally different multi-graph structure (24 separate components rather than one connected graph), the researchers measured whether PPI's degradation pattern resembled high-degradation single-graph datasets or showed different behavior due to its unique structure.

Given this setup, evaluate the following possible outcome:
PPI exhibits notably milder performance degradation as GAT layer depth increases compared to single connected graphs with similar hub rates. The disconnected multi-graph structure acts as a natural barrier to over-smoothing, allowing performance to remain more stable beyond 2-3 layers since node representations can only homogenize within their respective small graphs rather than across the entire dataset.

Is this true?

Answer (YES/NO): NO